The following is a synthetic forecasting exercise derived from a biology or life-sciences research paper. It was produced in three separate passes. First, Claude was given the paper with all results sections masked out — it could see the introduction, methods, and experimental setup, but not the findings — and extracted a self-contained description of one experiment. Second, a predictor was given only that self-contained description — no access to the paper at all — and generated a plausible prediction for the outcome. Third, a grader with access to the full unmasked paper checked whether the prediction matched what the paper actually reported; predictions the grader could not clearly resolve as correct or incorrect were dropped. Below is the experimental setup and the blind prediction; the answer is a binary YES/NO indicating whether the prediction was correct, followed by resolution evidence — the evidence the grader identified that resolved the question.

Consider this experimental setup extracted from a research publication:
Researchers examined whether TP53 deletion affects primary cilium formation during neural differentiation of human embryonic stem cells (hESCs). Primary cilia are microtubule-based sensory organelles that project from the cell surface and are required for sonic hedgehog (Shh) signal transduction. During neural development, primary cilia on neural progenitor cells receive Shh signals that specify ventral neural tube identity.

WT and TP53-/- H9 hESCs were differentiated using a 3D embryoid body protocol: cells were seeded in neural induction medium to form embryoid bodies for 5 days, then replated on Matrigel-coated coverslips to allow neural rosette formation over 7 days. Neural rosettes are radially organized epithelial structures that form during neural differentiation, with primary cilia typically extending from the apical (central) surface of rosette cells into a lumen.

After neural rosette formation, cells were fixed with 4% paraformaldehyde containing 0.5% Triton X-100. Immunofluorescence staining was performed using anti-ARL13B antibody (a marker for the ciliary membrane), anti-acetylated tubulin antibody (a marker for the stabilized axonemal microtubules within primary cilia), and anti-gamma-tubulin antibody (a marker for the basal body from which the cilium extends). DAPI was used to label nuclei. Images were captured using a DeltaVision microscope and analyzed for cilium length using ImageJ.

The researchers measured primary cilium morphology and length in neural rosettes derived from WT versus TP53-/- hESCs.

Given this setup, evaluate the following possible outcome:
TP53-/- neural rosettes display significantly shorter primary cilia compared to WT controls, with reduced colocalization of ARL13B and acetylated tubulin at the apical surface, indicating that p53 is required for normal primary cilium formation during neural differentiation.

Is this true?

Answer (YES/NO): NO